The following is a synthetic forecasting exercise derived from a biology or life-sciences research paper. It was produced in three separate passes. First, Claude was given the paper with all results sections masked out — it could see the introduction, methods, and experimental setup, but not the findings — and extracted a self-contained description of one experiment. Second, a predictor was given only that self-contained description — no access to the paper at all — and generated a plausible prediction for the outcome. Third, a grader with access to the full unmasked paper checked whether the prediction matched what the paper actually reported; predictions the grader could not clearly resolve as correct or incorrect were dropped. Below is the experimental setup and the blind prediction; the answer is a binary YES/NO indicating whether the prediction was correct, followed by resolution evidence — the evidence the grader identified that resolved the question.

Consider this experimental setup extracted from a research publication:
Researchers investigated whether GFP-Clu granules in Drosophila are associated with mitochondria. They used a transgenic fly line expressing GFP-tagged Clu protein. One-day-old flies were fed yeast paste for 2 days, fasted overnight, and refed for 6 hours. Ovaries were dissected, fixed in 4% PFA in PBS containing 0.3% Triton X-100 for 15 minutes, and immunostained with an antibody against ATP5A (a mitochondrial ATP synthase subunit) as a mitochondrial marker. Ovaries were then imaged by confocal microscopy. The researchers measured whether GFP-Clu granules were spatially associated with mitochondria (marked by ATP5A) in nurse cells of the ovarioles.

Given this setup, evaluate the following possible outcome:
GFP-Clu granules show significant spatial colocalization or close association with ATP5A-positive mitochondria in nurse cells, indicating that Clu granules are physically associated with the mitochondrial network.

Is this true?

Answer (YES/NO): YES